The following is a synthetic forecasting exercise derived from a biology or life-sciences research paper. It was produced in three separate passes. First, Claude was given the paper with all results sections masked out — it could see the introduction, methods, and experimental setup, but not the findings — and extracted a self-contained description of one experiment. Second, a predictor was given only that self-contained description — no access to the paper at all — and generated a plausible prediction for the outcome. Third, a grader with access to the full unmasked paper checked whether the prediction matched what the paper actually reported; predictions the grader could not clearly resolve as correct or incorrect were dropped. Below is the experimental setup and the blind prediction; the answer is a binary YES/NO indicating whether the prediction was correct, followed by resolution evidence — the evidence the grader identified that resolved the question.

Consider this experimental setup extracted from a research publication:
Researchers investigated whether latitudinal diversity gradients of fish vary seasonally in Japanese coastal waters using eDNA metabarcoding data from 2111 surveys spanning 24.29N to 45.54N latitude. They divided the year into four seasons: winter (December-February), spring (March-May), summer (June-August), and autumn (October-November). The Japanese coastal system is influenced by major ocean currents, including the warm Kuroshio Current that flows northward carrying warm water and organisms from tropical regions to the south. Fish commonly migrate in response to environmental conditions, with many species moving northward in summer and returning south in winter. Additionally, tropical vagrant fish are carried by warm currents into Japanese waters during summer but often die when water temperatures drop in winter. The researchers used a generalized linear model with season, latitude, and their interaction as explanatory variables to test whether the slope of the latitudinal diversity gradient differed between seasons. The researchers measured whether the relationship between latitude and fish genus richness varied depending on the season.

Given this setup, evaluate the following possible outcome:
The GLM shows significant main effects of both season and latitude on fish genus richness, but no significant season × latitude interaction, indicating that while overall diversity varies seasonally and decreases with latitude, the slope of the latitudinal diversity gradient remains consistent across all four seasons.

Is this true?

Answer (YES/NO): NO